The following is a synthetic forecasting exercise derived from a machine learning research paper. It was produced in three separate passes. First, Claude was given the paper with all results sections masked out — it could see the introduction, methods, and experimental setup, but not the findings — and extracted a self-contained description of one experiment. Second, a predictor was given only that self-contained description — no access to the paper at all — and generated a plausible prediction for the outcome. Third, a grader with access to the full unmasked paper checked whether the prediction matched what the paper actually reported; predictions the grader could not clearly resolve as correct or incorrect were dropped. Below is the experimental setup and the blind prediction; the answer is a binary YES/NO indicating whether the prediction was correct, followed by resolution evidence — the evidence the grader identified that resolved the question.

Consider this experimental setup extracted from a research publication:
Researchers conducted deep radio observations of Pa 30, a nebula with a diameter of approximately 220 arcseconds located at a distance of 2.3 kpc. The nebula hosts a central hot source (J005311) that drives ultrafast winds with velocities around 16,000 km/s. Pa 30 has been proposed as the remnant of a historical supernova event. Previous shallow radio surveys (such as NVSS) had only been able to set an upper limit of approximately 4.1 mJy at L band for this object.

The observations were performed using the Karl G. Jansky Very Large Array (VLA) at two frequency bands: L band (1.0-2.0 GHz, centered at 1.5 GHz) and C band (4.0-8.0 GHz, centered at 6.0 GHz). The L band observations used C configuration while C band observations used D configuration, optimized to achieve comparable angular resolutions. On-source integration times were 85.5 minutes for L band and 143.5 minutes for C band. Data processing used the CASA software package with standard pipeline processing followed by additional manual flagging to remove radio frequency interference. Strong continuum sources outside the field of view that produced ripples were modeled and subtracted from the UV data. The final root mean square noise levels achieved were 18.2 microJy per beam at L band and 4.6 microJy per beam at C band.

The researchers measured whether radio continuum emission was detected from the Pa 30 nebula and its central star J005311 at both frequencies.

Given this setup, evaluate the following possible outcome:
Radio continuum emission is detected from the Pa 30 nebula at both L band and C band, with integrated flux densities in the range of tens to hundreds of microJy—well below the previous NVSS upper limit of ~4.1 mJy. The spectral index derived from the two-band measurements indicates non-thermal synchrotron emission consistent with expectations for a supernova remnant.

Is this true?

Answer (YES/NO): NO